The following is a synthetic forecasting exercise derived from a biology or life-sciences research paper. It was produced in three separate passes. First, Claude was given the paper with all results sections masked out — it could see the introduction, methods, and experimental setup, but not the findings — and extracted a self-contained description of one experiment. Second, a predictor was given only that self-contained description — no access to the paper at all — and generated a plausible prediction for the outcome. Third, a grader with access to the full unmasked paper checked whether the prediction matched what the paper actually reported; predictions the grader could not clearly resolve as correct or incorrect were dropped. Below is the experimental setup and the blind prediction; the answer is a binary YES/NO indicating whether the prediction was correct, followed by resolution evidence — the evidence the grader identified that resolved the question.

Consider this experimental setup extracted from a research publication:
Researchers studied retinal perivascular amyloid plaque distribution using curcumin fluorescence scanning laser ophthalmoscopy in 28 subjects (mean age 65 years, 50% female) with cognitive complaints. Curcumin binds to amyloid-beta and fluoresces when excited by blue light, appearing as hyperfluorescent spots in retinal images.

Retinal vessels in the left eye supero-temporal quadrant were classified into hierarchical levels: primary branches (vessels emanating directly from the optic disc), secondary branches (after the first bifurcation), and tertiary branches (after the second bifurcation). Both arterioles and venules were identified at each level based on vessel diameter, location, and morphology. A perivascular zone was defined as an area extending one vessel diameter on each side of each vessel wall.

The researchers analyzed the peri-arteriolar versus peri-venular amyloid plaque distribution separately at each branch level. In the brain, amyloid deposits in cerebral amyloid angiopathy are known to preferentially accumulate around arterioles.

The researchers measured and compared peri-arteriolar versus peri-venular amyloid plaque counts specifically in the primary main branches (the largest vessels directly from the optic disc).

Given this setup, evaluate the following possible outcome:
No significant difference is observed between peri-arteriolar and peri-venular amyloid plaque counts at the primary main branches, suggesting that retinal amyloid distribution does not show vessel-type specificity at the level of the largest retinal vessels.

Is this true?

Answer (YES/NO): NO